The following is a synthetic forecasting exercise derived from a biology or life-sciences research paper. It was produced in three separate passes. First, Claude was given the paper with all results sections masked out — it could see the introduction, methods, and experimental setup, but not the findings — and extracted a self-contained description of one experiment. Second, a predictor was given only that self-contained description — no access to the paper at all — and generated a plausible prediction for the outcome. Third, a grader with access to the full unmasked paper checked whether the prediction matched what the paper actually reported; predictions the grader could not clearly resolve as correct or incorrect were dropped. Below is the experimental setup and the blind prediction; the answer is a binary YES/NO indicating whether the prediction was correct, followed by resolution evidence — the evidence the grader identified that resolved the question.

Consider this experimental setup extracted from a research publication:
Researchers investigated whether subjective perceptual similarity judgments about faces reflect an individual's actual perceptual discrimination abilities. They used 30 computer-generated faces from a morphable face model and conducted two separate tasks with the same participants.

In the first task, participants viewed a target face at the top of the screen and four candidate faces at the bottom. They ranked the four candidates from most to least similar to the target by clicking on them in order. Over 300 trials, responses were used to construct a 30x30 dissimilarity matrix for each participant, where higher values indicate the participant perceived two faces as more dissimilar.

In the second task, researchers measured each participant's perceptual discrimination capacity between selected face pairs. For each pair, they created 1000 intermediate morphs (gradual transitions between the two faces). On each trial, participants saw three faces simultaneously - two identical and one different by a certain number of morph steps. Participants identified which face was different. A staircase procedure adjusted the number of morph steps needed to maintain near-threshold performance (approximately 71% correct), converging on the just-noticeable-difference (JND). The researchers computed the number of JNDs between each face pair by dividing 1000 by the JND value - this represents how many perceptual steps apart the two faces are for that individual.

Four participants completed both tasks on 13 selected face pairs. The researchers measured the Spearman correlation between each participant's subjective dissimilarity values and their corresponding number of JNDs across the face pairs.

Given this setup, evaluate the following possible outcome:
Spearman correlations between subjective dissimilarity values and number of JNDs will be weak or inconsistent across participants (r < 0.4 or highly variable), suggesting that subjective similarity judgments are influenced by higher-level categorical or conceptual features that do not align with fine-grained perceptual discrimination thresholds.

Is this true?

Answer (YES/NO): NO